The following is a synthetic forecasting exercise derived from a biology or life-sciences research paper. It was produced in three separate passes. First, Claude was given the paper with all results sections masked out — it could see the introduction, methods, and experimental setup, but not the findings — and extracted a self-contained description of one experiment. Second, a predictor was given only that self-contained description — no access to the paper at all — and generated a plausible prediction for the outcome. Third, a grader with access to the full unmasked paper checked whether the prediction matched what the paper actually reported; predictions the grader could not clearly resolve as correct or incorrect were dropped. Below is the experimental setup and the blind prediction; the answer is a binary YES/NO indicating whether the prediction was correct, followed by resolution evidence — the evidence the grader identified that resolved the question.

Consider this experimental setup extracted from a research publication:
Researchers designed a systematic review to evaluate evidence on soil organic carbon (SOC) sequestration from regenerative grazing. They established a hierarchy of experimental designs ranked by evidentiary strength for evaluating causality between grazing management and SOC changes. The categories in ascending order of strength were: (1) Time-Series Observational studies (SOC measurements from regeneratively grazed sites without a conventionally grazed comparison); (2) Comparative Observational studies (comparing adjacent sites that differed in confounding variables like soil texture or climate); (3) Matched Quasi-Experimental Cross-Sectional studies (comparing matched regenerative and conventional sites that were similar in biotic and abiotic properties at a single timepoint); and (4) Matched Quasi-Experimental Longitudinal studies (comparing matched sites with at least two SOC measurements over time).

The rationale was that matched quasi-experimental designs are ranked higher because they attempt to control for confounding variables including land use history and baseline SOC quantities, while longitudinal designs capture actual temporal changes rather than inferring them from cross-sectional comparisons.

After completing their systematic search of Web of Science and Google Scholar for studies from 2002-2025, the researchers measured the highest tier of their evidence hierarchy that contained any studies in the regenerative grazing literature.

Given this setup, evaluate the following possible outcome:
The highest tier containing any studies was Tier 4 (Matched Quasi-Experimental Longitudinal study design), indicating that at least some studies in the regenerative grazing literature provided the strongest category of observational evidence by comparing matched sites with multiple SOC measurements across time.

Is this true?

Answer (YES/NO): YES